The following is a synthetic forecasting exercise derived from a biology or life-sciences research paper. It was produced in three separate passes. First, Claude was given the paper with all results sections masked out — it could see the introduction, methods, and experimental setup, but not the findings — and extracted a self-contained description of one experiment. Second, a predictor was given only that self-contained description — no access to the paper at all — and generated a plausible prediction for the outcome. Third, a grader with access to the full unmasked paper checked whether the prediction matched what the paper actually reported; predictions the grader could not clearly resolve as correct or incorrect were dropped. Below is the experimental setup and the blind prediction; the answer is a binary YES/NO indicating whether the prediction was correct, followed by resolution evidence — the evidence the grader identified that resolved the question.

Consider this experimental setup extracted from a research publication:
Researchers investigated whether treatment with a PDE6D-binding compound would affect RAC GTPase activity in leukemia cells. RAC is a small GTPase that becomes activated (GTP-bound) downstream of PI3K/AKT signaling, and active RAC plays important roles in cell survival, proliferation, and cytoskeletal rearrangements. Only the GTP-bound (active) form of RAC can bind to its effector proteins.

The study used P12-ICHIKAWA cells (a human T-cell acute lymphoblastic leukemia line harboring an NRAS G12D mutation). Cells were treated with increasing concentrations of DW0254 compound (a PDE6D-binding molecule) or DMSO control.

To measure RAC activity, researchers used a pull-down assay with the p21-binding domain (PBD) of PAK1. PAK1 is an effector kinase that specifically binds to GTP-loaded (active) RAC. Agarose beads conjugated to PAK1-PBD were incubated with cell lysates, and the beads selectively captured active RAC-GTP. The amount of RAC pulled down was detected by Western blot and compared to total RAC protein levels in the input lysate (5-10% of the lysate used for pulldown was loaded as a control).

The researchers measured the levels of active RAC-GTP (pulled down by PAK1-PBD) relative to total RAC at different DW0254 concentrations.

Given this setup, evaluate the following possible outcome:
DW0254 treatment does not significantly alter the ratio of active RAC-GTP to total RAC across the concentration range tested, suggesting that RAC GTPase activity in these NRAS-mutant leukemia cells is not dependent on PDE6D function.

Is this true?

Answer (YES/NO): NO